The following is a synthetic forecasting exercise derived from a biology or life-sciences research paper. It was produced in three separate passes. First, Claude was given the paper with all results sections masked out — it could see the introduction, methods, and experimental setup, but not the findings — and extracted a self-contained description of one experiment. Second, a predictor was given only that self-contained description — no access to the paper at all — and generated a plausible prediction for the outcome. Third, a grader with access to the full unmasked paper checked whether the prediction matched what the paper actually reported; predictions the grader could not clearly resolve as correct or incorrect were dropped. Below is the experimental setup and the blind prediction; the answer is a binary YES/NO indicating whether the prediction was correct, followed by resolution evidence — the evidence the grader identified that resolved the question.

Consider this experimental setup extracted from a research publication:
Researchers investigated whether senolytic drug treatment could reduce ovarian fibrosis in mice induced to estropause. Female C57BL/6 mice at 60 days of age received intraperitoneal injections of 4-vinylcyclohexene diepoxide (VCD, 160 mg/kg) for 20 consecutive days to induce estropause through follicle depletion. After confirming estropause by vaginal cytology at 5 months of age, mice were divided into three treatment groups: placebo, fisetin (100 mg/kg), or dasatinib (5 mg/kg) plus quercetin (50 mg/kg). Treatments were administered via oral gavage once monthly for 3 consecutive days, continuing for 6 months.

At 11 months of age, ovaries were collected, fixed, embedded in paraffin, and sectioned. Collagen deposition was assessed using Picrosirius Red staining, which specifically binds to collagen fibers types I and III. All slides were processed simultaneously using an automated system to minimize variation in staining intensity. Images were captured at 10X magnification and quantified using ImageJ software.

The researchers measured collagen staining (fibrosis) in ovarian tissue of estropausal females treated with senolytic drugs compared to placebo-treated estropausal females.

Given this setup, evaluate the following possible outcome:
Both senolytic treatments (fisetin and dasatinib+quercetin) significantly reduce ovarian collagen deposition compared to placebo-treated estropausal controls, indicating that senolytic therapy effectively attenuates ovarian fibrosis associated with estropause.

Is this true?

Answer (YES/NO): NO